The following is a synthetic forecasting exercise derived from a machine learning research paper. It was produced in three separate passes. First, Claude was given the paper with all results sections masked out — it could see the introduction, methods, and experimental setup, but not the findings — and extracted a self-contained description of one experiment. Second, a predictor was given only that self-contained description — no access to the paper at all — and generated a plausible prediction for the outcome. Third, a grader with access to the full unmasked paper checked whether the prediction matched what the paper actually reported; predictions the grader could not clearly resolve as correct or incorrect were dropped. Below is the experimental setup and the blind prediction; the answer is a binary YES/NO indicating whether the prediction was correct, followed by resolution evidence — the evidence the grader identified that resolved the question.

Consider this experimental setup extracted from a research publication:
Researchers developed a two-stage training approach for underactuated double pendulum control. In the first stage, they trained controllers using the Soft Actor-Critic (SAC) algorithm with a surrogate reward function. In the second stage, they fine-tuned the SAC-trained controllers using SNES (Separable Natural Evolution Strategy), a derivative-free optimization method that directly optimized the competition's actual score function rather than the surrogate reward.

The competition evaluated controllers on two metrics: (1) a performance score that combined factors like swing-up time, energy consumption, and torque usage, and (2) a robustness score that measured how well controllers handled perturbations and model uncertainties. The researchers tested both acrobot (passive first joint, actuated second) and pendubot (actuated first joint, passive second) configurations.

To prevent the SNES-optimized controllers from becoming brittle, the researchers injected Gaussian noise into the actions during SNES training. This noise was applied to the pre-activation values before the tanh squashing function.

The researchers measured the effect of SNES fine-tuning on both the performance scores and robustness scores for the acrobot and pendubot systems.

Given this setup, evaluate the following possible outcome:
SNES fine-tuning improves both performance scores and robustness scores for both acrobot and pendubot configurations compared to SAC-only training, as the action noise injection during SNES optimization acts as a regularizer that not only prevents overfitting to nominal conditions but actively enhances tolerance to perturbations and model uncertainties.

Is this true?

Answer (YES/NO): NO